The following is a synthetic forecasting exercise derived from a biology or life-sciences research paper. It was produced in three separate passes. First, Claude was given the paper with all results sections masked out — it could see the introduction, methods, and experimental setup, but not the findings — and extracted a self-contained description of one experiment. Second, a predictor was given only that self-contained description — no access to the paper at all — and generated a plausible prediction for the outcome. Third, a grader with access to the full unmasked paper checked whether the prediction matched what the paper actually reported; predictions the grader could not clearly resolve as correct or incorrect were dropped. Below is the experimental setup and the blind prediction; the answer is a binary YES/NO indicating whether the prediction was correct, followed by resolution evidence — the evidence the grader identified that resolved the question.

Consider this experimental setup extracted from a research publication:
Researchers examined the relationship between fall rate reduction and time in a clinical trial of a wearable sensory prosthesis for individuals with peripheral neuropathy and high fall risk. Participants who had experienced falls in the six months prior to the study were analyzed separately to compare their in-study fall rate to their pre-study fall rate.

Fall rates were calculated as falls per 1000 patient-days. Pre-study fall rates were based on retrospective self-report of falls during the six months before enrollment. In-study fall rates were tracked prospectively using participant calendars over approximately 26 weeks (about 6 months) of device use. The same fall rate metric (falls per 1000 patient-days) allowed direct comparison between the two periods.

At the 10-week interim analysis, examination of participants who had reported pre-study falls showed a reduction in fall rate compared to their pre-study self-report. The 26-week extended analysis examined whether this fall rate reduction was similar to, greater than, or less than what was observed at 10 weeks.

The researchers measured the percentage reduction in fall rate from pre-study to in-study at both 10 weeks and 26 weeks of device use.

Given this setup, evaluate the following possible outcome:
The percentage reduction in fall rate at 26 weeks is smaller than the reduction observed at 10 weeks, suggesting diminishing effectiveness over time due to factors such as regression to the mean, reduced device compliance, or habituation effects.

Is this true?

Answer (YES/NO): NO